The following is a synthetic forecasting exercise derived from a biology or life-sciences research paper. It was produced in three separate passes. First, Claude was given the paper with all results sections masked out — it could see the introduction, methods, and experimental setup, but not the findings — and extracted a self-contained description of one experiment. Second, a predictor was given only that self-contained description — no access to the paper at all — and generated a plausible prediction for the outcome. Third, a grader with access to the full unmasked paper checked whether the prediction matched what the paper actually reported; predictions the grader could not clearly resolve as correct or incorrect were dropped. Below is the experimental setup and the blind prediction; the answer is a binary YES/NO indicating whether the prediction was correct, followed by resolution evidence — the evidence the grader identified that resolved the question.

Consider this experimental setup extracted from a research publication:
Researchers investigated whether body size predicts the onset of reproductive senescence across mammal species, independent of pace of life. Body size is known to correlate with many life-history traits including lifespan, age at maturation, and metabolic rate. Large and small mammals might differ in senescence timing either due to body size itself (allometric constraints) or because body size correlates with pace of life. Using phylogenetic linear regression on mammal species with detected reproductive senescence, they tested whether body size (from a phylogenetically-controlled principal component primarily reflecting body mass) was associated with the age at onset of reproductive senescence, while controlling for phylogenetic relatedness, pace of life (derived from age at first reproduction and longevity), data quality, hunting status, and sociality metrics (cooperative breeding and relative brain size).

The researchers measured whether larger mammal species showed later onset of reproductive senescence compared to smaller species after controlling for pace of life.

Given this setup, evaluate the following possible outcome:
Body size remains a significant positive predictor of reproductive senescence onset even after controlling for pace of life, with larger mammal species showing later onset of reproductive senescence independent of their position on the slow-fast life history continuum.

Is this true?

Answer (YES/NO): YES